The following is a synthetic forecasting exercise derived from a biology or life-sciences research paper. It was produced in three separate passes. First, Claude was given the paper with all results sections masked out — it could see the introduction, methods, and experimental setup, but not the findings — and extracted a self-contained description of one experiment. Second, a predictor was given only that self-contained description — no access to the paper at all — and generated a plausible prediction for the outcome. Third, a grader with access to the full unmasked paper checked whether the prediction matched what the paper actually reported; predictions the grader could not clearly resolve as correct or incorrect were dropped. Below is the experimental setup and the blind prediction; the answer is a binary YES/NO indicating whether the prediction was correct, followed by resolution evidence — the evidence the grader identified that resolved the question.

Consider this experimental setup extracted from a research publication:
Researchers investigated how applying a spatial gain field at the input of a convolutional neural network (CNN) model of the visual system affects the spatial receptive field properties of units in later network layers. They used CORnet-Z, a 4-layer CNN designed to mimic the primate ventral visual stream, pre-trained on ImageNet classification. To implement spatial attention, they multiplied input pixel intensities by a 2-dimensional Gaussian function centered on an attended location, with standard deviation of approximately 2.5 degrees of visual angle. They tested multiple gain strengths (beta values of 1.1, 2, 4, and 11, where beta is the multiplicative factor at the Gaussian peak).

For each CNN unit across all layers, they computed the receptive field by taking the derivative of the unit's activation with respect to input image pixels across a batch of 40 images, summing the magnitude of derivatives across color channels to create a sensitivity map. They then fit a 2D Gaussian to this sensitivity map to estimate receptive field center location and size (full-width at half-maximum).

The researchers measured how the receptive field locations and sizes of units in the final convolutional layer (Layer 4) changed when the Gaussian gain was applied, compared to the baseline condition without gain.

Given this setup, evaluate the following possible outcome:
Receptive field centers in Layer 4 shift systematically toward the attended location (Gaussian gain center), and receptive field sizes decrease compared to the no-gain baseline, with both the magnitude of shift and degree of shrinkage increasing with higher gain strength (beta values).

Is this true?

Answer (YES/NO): YES